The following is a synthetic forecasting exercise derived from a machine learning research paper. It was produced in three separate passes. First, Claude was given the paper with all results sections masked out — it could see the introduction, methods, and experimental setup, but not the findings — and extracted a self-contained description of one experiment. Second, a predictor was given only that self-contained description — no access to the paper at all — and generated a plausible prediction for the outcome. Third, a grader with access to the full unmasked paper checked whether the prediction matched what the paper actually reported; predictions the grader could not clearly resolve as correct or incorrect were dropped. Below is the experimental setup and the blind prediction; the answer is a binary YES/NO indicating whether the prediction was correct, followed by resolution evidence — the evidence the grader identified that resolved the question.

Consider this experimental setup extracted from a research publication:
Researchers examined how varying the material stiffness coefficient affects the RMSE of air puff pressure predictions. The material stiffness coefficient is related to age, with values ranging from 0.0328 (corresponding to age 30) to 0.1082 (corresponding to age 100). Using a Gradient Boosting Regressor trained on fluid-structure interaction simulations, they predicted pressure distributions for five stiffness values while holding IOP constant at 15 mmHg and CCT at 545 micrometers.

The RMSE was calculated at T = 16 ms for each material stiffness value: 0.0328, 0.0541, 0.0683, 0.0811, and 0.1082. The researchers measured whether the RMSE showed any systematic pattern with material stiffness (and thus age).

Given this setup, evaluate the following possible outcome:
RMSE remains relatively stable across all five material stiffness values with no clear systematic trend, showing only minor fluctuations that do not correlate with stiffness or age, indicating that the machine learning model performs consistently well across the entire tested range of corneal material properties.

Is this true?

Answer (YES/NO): NO